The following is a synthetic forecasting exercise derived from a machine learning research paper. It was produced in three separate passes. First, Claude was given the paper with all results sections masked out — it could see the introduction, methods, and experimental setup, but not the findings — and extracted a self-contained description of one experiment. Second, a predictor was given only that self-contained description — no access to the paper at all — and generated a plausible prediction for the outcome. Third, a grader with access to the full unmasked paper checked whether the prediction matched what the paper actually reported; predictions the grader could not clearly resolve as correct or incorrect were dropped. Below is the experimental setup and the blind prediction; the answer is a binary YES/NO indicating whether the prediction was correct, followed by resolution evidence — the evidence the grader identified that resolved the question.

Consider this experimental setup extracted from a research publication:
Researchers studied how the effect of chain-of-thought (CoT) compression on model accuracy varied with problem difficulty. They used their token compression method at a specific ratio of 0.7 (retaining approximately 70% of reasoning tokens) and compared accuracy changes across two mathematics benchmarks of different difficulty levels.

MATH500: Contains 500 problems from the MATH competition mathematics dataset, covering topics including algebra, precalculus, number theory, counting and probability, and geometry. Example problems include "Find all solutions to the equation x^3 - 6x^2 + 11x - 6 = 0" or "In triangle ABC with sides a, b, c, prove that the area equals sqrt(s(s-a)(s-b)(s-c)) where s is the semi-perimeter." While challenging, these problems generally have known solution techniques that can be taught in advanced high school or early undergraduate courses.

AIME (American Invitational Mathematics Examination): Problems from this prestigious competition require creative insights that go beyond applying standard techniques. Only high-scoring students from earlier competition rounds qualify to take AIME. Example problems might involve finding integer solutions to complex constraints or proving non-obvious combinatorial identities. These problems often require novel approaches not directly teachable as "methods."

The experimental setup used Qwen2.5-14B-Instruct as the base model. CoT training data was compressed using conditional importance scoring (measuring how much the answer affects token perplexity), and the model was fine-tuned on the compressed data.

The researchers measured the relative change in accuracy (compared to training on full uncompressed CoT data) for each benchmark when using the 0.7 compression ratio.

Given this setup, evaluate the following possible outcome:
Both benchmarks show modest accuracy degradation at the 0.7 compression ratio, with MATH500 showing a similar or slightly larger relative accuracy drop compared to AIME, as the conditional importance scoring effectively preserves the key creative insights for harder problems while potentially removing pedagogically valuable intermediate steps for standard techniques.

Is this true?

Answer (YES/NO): NO